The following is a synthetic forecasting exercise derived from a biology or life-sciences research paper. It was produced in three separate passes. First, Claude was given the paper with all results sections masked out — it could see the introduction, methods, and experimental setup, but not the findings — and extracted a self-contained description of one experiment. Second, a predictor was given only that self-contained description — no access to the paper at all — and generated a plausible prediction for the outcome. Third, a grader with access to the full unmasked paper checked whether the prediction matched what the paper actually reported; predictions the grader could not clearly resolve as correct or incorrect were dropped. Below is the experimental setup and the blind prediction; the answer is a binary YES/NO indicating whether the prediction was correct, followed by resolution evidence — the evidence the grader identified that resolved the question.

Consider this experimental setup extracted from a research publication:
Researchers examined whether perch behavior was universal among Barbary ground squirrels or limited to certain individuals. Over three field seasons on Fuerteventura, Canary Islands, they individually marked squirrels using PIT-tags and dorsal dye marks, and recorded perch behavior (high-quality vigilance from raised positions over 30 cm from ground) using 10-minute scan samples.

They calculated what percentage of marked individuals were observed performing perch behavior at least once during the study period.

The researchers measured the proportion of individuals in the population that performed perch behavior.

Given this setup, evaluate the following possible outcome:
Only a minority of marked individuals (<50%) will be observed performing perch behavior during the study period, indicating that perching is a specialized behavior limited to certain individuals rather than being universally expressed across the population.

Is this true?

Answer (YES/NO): NO